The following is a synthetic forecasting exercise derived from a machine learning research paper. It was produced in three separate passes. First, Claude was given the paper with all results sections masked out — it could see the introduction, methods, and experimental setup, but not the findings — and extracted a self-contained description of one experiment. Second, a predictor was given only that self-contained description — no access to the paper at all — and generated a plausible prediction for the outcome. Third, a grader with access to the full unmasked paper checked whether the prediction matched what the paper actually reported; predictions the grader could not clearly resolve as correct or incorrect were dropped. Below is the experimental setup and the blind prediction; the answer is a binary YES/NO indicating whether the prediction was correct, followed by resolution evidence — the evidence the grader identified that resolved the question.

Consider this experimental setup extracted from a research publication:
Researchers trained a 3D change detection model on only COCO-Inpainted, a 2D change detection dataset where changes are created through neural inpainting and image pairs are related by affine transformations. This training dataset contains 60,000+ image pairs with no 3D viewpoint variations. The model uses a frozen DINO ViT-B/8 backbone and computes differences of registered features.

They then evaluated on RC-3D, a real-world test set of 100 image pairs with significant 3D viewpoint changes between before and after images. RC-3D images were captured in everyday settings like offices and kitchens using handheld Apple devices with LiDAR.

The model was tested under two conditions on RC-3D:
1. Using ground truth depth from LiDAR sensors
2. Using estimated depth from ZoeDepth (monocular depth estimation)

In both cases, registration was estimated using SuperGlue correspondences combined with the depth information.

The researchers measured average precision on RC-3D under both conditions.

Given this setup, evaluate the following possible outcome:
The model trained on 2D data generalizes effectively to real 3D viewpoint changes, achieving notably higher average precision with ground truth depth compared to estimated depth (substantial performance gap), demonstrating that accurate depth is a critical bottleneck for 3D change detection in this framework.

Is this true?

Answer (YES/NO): NO